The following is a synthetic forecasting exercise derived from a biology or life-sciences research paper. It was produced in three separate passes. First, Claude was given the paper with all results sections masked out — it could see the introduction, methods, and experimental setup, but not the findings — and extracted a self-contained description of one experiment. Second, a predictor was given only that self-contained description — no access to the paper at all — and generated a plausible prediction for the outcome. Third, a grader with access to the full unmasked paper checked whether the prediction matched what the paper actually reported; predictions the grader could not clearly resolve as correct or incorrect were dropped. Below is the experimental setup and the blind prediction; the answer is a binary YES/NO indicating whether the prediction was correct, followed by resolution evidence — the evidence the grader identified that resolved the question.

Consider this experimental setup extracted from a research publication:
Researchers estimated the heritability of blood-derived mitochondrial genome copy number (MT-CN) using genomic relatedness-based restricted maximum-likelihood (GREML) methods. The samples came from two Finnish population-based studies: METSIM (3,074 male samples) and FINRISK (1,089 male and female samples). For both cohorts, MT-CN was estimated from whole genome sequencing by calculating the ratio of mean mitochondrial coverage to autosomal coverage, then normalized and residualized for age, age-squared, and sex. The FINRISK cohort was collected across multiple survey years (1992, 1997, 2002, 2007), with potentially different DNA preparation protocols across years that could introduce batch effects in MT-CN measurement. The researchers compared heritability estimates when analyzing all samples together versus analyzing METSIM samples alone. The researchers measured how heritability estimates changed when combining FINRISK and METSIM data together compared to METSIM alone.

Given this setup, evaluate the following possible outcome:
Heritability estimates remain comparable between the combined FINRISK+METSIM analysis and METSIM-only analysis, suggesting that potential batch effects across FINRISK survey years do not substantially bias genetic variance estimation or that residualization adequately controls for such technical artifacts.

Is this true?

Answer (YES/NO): NO